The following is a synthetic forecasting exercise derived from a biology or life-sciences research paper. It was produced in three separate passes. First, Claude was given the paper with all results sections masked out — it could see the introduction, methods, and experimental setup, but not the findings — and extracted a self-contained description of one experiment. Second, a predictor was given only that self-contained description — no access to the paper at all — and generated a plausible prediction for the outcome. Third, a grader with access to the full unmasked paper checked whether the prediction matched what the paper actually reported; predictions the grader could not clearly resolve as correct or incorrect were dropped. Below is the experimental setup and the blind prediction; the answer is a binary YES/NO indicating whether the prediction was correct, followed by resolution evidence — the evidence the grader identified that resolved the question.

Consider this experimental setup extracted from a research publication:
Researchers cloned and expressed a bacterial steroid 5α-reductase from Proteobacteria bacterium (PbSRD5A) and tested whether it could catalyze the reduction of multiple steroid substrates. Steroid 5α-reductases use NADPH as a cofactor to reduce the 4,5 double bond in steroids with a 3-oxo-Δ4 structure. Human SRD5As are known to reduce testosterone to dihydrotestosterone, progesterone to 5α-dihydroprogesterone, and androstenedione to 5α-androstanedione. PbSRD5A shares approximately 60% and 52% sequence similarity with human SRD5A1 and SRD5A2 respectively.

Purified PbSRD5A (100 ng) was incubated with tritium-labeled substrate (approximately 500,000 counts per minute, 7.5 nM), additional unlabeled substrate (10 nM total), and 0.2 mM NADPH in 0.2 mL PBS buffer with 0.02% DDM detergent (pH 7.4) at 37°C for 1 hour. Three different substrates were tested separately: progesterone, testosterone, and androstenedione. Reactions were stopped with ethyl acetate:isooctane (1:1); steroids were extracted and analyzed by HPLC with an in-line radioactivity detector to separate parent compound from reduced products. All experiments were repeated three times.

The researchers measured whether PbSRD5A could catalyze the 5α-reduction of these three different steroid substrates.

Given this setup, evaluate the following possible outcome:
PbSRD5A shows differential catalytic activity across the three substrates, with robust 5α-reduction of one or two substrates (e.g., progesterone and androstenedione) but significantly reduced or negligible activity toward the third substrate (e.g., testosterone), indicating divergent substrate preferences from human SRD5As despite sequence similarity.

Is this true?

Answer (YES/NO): YES